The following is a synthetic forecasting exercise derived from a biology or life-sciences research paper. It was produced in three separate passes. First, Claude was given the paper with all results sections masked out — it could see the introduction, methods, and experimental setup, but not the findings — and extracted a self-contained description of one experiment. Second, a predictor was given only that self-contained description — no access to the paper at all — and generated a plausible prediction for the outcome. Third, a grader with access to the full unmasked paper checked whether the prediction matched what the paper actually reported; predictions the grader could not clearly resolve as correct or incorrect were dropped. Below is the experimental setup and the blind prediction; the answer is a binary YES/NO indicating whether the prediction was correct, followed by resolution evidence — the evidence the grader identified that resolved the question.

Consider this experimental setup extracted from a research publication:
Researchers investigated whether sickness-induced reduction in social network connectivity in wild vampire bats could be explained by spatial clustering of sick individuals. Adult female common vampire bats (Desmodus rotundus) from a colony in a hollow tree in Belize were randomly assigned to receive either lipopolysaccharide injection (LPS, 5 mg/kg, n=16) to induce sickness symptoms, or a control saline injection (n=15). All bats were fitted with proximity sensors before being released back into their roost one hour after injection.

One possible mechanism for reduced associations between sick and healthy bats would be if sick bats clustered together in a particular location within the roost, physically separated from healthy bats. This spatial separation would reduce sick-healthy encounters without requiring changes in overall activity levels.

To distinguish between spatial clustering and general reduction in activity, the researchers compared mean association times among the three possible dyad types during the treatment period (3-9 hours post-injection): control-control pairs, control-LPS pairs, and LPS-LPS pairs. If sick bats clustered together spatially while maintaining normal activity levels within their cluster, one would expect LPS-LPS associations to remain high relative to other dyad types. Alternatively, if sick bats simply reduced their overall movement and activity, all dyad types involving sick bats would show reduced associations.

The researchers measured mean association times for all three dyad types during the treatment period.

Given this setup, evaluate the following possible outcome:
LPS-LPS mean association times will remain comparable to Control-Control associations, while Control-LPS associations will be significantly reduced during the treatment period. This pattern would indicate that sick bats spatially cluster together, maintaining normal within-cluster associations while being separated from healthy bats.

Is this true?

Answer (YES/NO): NO